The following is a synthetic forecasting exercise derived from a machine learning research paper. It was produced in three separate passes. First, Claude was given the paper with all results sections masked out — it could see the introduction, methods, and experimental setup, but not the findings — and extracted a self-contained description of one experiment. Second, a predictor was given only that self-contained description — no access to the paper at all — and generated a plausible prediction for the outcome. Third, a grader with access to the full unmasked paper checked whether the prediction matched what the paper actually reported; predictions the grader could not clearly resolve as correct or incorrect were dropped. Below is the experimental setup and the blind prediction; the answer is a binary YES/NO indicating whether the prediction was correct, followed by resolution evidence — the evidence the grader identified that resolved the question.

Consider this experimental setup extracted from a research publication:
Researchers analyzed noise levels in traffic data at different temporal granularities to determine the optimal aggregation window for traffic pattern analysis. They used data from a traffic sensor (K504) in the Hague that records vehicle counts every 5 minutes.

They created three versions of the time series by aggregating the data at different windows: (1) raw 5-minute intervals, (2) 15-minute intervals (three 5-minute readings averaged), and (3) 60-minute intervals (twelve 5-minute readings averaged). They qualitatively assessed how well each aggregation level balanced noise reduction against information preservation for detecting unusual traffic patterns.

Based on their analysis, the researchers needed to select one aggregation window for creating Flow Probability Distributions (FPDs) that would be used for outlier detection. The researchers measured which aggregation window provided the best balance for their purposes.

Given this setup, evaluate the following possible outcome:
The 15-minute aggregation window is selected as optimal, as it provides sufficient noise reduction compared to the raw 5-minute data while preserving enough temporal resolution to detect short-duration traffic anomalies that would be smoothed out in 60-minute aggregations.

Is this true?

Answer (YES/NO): NO